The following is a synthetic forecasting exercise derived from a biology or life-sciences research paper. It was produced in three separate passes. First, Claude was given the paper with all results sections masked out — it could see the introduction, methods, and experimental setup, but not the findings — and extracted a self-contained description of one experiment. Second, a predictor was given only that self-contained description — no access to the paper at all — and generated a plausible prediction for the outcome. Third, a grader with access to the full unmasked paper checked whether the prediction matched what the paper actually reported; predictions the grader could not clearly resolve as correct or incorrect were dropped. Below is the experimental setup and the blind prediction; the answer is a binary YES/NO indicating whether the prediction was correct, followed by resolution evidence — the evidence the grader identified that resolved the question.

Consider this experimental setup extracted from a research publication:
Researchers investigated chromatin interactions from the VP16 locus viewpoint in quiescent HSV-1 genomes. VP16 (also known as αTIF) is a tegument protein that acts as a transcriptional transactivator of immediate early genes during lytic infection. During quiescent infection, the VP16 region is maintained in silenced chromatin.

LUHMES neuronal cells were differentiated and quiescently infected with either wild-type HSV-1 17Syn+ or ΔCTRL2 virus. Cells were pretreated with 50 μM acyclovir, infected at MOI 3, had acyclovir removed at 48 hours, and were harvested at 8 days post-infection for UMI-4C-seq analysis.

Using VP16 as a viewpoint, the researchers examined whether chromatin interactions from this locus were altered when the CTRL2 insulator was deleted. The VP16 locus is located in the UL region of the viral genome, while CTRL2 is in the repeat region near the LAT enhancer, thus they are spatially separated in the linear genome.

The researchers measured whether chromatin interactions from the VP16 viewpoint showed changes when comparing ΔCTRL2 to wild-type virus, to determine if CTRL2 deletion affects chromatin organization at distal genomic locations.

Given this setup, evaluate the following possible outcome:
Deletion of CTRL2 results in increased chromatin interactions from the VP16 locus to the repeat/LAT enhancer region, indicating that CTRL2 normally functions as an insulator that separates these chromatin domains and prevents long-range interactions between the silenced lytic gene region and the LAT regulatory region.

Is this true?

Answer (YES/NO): NO